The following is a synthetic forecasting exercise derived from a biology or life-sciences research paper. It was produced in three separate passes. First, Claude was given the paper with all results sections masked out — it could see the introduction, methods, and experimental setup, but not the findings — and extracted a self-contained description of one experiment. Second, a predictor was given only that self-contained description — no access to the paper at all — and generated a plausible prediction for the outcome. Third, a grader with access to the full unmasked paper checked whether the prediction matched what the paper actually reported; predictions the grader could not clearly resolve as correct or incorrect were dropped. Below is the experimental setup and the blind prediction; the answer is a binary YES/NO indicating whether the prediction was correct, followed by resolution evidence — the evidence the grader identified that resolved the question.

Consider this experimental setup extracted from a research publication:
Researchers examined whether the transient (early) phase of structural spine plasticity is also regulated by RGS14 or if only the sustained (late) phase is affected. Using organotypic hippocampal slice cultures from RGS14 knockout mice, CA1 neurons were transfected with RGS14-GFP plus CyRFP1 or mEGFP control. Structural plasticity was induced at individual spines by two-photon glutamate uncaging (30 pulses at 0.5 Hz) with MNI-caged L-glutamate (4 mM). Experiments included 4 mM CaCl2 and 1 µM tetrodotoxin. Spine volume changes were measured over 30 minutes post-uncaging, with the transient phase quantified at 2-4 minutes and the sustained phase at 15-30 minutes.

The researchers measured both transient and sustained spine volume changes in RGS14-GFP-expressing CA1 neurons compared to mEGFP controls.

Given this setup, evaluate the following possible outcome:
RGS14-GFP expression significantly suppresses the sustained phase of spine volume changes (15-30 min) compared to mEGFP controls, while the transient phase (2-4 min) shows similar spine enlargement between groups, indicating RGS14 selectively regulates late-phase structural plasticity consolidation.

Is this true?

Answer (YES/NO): NO